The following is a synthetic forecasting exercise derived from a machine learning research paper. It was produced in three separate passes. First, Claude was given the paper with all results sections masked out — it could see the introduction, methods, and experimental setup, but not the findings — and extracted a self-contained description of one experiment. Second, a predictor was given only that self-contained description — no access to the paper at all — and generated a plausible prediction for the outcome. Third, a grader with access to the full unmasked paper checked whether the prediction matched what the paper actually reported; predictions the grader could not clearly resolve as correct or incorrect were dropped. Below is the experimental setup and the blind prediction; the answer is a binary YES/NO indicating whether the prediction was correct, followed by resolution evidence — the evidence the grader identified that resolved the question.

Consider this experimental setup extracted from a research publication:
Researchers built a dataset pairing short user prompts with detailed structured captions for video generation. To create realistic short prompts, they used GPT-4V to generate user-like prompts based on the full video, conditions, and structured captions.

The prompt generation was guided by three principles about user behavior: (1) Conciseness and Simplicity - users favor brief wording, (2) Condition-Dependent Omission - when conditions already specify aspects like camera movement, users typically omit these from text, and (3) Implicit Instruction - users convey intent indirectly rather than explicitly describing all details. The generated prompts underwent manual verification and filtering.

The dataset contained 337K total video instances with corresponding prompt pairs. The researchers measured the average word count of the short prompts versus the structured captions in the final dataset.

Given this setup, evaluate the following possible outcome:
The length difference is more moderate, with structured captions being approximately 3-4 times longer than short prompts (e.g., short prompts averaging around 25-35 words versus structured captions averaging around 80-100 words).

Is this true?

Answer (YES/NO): NO